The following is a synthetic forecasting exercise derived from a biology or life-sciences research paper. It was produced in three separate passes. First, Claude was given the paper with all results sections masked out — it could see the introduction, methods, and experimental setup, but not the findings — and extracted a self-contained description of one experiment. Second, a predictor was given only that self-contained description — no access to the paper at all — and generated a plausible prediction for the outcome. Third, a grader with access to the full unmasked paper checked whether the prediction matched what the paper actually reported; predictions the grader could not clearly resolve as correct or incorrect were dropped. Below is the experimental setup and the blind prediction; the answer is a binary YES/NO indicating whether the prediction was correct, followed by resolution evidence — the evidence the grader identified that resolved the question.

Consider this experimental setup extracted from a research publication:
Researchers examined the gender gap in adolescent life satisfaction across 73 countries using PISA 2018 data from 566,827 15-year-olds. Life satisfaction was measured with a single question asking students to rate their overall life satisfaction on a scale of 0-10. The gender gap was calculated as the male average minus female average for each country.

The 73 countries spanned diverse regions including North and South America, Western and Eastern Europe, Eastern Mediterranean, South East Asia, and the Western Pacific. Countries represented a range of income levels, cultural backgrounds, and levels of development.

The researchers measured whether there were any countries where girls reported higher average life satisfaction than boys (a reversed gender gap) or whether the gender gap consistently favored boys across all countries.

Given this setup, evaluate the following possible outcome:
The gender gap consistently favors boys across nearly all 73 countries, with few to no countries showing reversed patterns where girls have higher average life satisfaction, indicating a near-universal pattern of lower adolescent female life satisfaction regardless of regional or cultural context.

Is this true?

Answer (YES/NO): NO